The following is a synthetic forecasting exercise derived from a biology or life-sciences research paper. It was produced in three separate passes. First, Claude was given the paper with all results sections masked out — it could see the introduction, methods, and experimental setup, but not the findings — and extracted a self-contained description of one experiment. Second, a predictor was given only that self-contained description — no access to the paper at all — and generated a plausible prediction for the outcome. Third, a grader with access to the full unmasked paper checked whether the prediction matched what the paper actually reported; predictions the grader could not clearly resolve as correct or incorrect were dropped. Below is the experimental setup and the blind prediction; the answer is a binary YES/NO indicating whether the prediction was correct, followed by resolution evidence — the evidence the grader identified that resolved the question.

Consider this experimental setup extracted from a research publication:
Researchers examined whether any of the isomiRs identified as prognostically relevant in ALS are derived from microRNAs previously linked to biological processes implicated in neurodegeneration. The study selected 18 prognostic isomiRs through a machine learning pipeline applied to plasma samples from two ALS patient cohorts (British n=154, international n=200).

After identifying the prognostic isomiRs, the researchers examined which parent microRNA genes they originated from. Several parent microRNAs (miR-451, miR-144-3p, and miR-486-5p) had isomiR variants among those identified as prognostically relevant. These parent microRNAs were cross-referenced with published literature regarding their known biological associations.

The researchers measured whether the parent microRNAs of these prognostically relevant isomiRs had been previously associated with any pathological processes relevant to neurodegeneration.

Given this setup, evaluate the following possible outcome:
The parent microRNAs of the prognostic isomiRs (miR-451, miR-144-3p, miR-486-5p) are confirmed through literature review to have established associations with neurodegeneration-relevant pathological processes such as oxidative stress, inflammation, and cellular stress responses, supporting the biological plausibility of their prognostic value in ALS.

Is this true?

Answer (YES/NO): YES